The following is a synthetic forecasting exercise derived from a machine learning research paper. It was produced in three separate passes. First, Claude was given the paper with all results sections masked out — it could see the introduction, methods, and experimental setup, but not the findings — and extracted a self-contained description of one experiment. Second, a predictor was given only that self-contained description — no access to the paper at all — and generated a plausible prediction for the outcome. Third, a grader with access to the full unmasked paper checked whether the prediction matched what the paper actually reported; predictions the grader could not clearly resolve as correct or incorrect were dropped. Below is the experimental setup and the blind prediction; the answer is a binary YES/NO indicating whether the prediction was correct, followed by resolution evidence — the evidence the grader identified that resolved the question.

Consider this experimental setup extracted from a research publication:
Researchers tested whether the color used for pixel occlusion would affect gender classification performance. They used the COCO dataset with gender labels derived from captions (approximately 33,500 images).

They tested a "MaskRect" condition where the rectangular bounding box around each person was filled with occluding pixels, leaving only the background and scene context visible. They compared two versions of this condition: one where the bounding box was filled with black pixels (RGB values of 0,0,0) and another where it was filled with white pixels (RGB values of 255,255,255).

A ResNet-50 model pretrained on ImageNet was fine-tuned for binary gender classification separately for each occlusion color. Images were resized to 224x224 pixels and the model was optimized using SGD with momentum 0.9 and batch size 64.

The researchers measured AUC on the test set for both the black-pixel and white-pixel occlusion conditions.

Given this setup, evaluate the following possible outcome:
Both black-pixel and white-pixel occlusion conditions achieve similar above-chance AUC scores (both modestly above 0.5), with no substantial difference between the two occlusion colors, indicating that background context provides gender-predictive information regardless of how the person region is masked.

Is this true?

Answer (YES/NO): NO